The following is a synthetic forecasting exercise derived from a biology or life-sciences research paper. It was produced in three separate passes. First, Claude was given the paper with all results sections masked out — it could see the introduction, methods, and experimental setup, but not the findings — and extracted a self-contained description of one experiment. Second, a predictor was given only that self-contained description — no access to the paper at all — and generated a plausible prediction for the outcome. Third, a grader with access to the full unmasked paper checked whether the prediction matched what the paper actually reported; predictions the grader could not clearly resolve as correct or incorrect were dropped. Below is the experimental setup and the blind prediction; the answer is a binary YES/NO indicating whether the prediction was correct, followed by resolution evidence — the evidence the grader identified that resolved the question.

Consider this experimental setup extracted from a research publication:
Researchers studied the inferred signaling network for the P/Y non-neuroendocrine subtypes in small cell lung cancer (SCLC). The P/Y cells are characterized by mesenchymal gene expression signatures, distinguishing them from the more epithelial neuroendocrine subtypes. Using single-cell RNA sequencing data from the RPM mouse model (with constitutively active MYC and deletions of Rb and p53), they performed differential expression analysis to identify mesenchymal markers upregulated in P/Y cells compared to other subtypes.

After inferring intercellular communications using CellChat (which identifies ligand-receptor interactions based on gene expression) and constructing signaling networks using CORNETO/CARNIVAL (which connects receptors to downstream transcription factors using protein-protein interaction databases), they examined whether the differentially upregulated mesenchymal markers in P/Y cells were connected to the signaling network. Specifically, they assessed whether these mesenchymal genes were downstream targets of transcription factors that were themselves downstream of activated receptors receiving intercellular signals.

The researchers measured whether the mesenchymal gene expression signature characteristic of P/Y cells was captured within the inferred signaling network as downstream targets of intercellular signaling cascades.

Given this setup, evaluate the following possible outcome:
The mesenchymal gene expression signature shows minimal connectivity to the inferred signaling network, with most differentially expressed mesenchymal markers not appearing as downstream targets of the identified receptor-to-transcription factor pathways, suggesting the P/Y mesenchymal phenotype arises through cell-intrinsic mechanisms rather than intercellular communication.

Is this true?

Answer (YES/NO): NO